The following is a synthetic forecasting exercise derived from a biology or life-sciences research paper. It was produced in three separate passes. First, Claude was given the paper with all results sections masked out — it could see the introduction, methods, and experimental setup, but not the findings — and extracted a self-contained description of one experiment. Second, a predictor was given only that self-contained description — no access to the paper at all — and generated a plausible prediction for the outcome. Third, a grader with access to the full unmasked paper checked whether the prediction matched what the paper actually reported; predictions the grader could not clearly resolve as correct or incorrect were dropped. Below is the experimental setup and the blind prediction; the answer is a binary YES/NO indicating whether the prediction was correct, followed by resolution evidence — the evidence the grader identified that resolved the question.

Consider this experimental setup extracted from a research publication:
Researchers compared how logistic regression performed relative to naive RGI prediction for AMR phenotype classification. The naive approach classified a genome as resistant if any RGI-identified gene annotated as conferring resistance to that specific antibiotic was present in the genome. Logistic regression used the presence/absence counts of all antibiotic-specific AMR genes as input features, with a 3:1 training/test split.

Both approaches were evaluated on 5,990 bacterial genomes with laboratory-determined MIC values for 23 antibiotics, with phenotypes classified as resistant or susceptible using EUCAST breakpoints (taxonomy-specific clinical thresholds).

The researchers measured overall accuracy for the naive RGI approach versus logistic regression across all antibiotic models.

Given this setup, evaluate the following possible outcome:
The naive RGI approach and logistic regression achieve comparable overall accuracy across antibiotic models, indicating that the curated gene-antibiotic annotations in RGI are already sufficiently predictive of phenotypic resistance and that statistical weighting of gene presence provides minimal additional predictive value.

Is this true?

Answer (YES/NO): NO